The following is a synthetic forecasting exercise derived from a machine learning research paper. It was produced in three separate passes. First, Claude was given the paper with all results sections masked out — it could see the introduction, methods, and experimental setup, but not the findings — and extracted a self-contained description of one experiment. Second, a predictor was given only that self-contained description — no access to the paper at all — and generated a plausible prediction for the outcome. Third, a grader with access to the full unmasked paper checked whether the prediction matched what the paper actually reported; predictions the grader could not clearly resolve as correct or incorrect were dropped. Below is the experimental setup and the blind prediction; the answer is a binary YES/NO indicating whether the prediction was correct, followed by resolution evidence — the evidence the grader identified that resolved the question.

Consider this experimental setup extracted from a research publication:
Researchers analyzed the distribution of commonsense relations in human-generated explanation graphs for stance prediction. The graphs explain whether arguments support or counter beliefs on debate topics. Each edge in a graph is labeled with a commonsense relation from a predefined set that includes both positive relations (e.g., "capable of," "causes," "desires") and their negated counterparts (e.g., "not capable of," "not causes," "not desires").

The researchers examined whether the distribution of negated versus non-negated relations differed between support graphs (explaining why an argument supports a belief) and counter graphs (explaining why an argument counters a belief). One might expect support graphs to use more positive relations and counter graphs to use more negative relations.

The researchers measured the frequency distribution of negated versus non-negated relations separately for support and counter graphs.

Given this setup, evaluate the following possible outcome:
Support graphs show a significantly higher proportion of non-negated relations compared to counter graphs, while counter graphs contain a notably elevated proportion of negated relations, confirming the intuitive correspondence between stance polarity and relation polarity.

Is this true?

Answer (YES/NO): NO